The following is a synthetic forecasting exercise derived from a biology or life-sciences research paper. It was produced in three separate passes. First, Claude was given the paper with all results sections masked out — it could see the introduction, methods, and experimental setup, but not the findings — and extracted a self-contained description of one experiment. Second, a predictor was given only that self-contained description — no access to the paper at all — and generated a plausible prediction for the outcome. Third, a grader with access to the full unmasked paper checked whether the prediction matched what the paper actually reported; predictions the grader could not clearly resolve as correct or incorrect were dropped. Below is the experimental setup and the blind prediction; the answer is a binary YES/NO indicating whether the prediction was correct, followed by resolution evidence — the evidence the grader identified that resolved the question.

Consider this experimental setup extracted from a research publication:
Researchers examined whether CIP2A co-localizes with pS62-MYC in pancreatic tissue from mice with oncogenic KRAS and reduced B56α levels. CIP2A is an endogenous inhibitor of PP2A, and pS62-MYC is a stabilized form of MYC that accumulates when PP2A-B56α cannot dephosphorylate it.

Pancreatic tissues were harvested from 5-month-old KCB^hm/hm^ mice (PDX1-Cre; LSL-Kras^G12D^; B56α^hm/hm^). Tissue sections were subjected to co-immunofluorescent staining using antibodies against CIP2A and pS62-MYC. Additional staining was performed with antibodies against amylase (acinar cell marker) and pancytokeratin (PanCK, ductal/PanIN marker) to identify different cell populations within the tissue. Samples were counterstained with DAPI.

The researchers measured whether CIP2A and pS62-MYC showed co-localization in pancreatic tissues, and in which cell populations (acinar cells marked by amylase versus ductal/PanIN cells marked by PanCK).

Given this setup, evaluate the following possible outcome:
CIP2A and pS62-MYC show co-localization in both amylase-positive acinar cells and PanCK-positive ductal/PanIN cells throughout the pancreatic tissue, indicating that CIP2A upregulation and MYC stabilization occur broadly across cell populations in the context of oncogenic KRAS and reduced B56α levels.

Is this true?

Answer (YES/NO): NO